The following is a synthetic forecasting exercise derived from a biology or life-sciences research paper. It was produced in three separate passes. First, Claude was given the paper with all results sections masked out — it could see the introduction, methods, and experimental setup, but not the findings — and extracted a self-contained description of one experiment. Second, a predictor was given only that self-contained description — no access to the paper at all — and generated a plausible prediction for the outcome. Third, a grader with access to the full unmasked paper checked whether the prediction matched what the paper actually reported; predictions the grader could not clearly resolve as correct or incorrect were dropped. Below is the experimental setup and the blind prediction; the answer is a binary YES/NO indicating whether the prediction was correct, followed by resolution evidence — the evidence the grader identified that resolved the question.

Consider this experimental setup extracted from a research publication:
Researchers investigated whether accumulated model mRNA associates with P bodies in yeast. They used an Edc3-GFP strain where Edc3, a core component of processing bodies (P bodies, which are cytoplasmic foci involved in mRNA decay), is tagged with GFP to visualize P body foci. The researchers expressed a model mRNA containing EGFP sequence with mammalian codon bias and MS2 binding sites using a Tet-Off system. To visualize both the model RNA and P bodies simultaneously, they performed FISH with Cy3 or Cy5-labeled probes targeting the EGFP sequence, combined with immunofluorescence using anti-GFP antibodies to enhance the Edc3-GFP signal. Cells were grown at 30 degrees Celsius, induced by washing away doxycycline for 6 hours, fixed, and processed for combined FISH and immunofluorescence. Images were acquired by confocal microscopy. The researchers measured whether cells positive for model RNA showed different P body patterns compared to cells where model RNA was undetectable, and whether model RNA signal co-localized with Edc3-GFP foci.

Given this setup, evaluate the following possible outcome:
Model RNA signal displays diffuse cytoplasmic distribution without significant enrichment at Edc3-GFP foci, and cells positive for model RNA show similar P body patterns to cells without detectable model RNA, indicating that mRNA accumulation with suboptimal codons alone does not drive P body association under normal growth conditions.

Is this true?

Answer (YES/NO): NO